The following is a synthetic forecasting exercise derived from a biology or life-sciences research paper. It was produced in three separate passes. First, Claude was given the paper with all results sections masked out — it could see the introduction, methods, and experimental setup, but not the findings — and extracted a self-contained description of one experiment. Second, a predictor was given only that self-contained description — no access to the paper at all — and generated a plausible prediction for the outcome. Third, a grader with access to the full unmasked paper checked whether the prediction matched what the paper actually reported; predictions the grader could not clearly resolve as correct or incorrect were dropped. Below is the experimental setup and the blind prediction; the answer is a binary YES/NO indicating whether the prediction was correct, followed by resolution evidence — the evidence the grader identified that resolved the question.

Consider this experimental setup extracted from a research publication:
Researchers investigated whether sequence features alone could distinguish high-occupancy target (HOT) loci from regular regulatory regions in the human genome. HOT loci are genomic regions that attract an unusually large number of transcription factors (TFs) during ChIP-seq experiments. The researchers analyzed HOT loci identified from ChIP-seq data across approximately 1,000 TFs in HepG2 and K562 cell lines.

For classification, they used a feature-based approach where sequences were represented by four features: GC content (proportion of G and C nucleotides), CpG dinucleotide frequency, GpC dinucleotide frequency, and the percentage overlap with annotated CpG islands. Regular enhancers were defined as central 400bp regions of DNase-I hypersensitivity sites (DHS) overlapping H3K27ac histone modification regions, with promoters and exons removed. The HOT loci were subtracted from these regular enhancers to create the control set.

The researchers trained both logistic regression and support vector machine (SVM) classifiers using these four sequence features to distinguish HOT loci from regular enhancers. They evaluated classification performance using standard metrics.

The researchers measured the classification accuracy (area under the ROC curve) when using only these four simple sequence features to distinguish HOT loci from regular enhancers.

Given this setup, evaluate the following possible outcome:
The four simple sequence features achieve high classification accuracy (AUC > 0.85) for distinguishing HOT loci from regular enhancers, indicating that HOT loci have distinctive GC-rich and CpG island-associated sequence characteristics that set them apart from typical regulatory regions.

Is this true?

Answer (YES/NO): NO